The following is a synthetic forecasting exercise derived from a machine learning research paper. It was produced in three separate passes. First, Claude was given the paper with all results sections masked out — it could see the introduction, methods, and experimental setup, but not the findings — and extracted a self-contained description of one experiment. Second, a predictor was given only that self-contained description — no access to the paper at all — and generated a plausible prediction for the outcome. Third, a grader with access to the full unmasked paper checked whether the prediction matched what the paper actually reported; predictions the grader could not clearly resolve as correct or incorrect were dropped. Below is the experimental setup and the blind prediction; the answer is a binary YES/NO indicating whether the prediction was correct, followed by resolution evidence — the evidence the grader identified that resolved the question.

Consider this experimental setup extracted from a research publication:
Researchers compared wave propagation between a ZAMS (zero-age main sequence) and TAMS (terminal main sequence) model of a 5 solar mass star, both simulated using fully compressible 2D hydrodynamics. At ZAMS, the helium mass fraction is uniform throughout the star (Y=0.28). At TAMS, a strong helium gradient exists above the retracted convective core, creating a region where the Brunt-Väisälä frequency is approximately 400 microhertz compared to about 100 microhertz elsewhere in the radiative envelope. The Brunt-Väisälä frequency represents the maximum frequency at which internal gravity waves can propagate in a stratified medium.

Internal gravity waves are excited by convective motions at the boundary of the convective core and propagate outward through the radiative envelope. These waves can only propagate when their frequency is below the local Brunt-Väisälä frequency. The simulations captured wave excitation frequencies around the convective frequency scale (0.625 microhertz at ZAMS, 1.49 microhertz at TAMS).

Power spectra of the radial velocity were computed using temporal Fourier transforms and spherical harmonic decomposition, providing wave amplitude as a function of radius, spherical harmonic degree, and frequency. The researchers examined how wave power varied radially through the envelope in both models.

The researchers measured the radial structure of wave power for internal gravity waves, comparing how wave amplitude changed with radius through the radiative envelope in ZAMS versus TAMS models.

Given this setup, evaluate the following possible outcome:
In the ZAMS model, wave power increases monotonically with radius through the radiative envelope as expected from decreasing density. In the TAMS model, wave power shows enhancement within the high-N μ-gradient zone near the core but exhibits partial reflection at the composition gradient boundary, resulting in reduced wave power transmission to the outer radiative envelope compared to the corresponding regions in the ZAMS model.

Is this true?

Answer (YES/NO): NO